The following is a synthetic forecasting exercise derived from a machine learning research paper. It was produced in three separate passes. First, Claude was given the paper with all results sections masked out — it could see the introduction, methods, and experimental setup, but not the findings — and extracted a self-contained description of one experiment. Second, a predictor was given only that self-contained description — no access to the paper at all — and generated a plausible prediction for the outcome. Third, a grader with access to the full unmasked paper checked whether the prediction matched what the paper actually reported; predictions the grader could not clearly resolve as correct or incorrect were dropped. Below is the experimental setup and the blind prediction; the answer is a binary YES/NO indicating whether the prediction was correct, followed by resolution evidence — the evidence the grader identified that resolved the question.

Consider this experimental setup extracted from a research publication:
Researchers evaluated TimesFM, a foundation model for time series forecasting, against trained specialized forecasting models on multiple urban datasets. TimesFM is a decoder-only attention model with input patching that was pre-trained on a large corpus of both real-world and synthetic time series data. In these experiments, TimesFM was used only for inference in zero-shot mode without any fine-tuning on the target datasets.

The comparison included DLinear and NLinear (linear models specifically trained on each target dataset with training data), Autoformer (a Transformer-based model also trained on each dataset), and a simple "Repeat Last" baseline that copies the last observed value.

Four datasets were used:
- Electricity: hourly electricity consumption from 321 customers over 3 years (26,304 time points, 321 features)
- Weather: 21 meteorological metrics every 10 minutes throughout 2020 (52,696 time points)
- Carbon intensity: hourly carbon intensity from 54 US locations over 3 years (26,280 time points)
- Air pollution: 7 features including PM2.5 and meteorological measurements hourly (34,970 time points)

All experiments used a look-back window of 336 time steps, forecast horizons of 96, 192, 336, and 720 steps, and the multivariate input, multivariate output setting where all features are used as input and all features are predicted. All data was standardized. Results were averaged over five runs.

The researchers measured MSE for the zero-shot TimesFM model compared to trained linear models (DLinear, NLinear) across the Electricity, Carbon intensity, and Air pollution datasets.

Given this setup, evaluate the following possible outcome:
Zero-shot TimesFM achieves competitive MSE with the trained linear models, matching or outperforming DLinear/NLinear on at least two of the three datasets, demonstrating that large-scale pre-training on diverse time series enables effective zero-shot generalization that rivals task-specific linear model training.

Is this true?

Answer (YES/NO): NO